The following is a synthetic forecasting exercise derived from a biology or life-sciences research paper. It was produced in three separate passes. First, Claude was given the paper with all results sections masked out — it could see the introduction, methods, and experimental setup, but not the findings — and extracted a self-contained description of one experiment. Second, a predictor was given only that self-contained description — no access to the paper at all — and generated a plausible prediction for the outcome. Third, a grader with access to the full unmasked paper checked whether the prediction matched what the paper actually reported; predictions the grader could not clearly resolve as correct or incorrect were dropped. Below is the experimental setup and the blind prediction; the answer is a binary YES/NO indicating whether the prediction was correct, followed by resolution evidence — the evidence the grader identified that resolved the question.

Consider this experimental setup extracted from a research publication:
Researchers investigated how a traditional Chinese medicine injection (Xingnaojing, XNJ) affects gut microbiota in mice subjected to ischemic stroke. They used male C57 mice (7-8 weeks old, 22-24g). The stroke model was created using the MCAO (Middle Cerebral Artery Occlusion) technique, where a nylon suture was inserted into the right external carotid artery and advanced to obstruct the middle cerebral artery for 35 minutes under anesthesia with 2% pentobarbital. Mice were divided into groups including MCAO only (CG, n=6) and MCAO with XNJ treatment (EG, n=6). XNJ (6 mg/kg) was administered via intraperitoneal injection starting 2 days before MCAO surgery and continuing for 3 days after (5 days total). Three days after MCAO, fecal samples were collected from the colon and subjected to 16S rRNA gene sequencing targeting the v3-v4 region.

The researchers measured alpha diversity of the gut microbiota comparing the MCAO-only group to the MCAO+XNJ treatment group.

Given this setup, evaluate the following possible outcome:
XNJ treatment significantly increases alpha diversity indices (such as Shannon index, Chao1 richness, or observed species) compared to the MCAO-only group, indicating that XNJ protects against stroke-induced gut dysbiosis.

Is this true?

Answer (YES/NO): NO